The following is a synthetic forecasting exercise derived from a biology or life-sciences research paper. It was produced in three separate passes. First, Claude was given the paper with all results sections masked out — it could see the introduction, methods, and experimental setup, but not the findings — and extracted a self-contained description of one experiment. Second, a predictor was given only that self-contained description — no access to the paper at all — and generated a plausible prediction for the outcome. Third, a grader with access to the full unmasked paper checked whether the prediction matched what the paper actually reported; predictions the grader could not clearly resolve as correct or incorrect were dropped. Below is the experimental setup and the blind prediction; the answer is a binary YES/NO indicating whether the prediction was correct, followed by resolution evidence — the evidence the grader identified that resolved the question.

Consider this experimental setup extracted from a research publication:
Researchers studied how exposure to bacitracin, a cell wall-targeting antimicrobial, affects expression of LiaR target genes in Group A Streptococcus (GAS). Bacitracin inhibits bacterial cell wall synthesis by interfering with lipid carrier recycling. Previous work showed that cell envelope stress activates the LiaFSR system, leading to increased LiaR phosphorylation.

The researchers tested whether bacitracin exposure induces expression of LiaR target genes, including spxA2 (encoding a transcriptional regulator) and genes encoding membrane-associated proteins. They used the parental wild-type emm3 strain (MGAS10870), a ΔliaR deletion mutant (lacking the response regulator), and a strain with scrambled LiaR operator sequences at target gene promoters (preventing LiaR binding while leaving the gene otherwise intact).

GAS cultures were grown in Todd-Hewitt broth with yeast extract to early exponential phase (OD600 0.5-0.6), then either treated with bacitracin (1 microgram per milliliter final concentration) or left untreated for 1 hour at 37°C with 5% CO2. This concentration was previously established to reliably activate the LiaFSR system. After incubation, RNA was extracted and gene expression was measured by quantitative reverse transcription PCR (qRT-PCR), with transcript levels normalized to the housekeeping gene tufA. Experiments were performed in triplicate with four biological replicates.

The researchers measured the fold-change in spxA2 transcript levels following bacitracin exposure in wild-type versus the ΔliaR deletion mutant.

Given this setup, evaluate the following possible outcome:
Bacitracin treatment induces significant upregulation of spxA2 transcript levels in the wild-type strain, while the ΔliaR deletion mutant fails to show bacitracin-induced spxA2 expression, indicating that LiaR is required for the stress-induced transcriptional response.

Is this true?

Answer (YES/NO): YES